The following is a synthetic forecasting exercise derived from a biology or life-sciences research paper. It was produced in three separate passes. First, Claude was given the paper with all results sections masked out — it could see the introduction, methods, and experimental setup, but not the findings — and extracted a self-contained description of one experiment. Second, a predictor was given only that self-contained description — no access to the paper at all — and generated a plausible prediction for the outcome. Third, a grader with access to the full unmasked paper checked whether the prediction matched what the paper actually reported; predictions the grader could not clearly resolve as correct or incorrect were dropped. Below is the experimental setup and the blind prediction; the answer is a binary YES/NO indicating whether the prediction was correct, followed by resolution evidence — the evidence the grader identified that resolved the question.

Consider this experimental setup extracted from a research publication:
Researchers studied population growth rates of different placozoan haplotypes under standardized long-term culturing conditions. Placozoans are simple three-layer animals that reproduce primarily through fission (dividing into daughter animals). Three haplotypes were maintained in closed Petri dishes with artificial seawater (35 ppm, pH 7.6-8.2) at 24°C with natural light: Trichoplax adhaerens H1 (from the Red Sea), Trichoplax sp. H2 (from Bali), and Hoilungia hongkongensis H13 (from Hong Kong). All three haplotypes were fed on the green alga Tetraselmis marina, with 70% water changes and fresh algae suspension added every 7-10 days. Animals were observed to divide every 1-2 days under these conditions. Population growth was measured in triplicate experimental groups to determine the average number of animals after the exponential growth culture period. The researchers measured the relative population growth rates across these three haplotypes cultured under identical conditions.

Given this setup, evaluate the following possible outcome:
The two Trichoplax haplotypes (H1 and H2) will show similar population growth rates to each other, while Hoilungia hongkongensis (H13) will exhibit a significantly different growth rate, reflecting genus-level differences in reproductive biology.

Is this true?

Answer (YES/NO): NO